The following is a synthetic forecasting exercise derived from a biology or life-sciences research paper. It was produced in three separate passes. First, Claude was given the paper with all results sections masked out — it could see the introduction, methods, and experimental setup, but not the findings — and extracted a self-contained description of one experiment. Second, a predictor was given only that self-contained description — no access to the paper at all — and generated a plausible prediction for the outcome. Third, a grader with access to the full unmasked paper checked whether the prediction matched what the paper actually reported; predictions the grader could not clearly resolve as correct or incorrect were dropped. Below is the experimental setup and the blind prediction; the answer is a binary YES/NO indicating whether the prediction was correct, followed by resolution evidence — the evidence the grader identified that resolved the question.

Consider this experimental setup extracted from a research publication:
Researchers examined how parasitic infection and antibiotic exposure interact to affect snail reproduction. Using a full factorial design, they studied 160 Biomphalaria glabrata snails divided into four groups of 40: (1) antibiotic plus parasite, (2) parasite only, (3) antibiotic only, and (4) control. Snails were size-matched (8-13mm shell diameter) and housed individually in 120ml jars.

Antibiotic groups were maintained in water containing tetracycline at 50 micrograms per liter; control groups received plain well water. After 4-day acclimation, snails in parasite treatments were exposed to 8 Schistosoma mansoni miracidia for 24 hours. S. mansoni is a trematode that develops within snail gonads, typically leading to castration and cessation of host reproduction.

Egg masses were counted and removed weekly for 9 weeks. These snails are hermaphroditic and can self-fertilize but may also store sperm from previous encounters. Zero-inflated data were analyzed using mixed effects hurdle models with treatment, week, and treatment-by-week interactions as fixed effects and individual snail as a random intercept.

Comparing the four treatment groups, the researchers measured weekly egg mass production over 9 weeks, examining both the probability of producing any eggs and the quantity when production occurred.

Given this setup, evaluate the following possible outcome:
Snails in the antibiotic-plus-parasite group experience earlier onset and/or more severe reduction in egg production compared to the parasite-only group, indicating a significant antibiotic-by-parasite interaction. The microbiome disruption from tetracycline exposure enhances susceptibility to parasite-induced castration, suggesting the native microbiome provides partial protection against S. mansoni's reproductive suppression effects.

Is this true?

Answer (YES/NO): NO